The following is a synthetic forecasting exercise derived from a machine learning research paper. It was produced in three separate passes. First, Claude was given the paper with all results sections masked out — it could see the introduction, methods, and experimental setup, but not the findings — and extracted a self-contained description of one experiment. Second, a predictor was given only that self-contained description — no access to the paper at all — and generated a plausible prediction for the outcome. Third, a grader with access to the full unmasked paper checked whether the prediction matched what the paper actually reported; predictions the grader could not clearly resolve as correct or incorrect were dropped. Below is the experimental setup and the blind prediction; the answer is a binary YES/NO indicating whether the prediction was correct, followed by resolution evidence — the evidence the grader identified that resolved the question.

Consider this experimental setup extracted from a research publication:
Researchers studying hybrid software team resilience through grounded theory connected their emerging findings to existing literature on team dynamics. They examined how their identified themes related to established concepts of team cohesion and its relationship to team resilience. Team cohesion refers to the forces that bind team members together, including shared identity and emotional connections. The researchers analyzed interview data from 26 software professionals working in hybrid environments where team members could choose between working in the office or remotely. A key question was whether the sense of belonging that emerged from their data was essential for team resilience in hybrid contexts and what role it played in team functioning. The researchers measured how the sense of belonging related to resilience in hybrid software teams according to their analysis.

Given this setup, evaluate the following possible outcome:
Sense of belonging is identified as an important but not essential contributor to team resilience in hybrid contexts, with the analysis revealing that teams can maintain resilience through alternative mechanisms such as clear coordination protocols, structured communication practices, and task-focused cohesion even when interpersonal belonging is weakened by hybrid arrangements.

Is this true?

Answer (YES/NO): NO